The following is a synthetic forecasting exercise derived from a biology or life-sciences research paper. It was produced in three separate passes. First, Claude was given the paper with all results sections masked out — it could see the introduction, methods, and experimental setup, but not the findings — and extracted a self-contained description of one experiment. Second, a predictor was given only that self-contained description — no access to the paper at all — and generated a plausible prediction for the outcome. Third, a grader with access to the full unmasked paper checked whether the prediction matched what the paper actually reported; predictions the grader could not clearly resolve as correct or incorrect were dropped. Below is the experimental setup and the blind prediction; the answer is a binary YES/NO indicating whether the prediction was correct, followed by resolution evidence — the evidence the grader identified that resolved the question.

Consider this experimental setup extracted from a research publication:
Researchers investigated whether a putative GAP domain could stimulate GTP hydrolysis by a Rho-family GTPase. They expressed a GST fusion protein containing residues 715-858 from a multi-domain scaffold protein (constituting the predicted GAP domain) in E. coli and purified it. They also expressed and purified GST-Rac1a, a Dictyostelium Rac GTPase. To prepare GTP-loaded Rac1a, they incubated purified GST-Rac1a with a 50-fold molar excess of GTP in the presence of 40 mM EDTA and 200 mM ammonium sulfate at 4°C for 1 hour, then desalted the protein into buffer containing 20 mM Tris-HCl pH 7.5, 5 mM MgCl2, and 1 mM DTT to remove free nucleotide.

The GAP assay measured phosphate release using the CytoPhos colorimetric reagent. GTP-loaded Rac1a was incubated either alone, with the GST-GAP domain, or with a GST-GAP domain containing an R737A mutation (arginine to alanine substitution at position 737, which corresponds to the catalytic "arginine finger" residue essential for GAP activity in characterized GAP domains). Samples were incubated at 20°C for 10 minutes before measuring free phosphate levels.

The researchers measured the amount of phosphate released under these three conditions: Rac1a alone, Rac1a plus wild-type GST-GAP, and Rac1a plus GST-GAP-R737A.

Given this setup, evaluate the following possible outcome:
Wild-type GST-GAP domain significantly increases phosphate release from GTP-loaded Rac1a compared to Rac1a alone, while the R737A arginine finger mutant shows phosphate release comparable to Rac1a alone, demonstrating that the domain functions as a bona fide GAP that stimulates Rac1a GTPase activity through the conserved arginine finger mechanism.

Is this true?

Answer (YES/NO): NO